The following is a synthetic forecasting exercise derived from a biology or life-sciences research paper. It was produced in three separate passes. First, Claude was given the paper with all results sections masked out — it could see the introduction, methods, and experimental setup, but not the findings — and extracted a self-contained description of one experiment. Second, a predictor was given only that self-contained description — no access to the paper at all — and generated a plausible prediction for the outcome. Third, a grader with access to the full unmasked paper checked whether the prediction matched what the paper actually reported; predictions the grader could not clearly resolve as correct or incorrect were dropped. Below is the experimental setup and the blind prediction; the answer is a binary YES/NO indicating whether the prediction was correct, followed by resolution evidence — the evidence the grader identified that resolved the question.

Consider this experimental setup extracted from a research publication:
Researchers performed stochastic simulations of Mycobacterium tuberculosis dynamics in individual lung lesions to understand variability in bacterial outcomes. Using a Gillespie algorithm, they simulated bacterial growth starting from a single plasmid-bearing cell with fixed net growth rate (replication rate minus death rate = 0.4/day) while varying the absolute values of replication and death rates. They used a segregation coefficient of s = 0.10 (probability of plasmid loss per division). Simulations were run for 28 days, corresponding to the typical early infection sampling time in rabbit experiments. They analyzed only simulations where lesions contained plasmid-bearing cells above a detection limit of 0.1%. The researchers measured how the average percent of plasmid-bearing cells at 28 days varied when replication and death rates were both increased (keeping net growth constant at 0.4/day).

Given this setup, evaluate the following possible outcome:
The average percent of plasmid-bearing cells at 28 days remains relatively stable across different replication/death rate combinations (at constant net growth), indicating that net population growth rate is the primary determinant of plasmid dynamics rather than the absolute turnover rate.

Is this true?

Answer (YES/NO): NO